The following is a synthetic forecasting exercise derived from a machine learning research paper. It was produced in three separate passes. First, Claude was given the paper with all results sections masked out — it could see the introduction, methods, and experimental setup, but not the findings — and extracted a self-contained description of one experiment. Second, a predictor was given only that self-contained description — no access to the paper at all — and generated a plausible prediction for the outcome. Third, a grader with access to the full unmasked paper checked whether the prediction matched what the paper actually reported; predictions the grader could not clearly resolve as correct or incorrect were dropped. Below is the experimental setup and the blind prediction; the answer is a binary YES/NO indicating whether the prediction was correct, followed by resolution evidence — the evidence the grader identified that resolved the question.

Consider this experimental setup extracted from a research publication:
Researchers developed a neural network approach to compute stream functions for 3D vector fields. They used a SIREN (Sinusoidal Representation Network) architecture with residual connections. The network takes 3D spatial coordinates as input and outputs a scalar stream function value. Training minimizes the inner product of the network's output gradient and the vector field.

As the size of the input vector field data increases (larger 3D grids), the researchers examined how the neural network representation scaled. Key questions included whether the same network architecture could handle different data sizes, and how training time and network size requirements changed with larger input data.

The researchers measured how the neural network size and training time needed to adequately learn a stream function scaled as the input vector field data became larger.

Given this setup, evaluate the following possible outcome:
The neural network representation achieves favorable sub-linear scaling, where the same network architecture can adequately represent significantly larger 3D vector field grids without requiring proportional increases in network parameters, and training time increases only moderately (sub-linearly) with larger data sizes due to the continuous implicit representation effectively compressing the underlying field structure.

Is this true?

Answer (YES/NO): NO